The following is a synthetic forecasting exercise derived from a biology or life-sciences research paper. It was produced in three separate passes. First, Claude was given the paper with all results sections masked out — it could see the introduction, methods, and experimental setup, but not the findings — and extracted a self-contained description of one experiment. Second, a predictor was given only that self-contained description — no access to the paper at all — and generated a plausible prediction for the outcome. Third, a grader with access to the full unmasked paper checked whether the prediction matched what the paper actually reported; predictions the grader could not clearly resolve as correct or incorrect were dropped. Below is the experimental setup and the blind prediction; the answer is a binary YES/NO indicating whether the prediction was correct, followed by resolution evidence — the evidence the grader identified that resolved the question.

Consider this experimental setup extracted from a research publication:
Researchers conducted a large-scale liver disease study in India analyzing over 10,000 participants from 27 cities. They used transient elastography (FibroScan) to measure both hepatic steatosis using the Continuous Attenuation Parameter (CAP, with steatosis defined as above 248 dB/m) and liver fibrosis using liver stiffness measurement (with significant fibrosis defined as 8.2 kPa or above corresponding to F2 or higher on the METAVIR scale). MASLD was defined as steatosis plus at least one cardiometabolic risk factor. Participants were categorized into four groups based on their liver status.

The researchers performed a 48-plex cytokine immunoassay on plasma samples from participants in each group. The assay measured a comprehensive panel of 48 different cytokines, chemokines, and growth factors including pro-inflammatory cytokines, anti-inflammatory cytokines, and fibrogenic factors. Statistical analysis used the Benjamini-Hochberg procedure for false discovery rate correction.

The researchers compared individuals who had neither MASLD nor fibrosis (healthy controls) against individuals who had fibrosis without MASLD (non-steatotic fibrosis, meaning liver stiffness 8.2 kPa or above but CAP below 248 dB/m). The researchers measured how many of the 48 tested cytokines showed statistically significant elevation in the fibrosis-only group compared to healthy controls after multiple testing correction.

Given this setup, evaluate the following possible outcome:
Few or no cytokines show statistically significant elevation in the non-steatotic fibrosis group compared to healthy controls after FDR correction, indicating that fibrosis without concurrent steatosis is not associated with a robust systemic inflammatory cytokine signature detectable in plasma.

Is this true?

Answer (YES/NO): NO